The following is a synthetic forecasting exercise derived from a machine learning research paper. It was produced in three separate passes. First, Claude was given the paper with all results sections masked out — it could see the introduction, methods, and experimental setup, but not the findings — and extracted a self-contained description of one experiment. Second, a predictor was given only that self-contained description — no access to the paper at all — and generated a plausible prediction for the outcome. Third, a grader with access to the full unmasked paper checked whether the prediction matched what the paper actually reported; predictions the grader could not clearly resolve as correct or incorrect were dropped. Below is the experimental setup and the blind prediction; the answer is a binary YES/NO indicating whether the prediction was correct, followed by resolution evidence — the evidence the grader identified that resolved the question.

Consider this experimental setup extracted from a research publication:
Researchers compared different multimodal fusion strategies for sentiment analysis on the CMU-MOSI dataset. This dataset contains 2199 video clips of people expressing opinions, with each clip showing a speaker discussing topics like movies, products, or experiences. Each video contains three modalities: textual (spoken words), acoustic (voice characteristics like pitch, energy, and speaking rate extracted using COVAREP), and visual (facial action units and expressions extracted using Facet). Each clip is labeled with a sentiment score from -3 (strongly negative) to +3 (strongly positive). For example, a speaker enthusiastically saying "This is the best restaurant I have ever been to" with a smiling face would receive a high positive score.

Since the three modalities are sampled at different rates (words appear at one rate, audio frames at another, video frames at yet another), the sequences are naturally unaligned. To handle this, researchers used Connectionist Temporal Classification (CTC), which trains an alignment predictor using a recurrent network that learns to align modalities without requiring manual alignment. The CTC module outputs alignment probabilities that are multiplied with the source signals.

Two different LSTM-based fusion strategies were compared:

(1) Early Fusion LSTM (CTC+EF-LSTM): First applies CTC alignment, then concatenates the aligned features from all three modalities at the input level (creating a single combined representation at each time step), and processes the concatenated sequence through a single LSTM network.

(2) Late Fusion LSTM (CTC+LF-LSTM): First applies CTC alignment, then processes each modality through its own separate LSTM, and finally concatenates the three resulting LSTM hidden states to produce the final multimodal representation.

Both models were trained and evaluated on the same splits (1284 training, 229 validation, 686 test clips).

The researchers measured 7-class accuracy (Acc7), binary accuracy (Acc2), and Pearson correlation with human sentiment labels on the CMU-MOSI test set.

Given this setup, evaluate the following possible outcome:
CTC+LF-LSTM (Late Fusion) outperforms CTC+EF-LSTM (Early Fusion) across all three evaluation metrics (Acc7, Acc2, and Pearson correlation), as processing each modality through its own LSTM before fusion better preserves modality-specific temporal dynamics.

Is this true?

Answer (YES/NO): NO